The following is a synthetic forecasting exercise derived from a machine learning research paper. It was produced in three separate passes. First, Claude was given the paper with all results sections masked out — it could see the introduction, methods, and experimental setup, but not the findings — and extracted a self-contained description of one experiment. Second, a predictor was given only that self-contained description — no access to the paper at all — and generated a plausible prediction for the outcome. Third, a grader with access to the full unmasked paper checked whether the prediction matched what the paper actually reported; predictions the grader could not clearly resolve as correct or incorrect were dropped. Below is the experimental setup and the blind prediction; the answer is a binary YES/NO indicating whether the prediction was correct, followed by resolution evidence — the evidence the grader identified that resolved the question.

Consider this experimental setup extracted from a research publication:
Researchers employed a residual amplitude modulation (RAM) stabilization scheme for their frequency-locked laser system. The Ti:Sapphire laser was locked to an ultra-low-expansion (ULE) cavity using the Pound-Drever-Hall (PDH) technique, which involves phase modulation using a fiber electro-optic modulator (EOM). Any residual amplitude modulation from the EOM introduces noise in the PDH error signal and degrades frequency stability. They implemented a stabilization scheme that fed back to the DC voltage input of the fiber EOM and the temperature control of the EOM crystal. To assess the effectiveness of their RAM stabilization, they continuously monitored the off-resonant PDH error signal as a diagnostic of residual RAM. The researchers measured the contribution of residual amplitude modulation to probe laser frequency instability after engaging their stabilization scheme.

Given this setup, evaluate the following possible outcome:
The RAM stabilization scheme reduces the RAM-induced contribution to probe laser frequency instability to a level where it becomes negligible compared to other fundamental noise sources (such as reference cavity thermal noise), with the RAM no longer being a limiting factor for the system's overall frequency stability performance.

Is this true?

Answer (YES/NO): NO